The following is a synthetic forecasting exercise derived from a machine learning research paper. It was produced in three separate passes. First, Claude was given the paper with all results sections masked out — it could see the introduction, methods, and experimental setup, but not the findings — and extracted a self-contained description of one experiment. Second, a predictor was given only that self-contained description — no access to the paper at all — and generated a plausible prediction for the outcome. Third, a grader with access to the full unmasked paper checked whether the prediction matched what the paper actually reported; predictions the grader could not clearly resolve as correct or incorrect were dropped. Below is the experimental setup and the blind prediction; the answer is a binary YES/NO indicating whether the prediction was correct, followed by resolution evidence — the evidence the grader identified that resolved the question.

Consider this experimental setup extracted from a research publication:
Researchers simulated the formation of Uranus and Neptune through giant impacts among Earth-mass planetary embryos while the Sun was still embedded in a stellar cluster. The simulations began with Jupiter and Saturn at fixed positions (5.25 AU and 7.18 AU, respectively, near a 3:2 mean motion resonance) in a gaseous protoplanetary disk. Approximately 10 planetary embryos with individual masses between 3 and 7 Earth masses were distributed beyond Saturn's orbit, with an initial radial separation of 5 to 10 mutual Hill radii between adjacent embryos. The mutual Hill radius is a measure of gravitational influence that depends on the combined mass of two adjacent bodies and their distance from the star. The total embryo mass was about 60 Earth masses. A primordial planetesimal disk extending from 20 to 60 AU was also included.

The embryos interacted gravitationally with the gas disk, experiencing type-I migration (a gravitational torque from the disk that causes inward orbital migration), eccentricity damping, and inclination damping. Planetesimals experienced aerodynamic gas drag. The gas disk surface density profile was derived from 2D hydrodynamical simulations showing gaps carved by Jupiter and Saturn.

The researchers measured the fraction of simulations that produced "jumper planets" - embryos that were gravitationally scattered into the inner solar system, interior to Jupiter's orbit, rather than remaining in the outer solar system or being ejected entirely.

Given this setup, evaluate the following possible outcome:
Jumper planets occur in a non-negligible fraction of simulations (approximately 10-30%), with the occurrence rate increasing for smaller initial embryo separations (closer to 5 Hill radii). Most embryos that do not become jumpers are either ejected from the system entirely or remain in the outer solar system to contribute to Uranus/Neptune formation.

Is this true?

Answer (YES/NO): NO